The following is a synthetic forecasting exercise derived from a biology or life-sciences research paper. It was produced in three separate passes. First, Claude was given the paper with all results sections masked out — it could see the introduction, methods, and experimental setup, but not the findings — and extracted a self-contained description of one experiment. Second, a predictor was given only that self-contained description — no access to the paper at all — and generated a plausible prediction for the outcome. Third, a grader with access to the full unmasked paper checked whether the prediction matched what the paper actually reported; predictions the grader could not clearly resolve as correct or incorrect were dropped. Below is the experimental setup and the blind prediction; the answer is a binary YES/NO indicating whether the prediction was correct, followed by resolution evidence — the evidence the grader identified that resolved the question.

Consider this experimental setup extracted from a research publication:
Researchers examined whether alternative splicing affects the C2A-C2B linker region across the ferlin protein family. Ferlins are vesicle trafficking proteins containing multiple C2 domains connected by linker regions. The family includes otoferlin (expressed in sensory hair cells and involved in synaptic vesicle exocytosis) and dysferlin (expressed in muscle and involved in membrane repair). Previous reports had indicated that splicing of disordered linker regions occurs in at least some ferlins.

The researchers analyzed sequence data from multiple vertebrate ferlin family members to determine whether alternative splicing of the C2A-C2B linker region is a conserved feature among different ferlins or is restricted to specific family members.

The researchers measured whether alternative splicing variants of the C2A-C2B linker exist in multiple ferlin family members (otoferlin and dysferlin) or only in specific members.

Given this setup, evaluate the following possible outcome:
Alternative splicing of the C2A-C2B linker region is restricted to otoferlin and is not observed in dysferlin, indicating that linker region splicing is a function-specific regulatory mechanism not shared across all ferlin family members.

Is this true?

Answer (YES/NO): NO